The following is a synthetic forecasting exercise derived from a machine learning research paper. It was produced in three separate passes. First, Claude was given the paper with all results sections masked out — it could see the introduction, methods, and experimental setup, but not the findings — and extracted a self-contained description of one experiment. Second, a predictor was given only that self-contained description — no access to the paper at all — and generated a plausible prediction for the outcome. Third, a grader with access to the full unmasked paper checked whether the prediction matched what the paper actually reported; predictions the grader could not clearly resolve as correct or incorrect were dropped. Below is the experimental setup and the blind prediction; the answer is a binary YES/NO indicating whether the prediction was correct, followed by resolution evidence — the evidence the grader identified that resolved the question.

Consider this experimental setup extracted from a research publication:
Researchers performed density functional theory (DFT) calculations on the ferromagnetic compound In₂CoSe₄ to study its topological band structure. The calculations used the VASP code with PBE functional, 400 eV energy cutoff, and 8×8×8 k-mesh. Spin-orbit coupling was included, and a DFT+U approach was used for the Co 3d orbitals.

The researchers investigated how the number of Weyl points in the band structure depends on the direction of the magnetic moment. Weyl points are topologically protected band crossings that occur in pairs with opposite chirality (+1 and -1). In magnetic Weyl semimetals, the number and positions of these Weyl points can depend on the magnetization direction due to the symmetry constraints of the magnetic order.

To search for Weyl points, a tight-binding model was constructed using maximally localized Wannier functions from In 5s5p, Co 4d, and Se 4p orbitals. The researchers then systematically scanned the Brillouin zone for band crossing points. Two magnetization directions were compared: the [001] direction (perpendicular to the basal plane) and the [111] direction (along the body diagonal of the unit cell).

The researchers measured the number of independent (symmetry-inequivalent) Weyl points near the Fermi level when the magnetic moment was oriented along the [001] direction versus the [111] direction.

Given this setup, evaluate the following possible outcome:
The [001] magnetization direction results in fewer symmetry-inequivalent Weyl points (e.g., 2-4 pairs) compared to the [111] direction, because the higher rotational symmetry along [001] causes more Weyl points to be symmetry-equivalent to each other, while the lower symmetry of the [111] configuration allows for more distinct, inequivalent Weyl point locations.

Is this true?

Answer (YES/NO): YES